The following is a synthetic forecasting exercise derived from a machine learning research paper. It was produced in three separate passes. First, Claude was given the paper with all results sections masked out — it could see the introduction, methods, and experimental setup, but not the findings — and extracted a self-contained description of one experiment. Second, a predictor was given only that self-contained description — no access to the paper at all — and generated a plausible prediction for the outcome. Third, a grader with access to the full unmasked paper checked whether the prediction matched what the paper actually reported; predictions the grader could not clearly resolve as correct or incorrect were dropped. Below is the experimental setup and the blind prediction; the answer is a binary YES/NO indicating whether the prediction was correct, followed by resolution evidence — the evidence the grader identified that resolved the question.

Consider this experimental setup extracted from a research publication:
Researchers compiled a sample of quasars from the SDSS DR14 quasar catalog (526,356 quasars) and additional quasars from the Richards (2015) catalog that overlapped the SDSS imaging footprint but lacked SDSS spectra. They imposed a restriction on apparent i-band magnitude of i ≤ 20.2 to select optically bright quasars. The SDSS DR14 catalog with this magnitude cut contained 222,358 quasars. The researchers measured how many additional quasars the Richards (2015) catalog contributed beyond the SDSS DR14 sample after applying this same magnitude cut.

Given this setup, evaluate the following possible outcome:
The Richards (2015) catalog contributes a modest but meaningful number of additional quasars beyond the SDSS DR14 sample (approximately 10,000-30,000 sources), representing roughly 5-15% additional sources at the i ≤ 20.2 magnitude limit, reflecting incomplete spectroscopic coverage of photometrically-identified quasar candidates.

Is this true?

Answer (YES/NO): YES